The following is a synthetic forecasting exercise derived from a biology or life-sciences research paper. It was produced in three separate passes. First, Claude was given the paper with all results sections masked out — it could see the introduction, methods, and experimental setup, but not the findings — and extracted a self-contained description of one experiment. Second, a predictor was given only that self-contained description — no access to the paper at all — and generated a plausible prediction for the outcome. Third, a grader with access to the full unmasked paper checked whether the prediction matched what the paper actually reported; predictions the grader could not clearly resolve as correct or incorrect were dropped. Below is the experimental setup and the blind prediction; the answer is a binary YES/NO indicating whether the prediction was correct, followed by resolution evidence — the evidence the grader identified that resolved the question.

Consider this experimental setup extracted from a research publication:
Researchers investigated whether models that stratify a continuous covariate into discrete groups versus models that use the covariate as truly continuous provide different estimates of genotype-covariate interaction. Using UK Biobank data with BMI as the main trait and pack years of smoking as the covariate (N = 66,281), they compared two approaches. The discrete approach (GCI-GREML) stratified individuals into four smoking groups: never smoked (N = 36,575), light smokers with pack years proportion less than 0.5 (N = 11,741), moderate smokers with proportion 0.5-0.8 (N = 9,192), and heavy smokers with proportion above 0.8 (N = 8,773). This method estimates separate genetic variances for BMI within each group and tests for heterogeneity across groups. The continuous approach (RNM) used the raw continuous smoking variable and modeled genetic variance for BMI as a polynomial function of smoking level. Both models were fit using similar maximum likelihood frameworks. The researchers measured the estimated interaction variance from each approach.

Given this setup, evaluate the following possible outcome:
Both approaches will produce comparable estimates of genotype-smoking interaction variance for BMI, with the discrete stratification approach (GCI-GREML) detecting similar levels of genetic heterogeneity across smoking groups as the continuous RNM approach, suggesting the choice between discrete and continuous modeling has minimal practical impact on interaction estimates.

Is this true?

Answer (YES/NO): NO